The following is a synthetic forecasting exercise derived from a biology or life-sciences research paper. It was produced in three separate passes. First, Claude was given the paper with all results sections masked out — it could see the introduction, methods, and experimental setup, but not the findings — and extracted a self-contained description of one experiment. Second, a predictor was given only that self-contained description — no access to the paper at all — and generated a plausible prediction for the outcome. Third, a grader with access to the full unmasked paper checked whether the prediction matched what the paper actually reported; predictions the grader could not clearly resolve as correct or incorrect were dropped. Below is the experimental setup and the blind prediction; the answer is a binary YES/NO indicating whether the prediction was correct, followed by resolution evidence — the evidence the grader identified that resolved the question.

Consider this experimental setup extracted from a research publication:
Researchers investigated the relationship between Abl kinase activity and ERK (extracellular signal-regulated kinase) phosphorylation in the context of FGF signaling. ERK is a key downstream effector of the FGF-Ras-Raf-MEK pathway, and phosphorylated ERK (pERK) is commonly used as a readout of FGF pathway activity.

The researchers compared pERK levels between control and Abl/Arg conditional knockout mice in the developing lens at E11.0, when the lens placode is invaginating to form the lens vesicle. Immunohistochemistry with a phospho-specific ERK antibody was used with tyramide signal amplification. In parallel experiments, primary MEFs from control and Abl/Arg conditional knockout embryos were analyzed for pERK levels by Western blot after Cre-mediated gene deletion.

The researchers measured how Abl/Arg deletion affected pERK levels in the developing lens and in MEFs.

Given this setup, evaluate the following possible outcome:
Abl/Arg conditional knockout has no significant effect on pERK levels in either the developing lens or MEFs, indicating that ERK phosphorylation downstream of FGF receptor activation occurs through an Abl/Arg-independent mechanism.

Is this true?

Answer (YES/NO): NO